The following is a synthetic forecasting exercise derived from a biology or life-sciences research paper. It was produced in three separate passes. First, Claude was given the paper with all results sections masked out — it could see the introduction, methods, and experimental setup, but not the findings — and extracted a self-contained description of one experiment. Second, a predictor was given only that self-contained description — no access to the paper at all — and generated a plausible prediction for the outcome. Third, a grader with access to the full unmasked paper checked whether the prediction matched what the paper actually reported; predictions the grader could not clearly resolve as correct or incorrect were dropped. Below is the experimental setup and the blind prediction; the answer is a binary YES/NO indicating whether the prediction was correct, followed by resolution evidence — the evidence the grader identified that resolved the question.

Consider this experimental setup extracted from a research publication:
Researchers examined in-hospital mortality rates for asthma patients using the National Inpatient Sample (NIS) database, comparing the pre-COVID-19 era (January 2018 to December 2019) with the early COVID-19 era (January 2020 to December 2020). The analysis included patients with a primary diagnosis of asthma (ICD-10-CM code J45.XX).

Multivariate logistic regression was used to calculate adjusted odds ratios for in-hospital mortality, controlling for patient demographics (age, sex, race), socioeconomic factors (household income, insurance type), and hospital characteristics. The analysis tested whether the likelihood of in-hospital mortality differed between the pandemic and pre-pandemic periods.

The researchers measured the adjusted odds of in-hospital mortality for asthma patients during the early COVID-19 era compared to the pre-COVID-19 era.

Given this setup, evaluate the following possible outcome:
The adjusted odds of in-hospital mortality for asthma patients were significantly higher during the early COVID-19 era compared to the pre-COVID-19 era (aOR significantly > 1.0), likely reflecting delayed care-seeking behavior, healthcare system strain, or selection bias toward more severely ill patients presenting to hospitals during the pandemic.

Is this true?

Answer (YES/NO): YES